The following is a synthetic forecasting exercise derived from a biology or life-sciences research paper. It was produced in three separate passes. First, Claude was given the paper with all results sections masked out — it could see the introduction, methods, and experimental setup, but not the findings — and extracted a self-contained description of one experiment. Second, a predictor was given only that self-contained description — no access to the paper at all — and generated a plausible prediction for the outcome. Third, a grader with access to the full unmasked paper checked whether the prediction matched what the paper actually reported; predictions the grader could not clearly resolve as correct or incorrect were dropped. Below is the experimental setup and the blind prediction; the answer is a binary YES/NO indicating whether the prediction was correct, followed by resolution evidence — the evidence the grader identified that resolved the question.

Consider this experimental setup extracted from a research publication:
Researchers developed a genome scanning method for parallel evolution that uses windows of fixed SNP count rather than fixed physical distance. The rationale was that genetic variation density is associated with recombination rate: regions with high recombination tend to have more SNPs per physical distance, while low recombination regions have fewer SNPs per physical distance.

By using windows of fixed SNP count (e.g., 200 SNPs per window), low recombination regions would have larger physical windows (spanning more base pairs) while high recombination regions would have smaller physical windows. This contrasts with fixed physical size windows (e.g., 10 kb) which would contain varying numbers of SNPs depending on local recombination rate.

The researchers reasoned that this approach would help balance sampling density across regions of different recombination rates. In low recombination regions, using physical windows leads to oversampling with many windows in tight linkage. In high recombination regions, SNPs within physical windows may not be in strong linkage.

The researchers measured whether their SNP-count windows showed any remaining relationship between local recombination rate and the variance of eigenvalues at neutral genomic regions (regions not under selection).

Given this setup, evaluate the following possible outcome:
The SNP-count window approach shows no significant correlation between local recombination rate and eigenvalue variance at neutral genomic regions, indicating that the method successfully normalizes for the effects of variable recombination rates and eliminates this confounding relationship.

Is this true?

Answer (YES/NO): NO